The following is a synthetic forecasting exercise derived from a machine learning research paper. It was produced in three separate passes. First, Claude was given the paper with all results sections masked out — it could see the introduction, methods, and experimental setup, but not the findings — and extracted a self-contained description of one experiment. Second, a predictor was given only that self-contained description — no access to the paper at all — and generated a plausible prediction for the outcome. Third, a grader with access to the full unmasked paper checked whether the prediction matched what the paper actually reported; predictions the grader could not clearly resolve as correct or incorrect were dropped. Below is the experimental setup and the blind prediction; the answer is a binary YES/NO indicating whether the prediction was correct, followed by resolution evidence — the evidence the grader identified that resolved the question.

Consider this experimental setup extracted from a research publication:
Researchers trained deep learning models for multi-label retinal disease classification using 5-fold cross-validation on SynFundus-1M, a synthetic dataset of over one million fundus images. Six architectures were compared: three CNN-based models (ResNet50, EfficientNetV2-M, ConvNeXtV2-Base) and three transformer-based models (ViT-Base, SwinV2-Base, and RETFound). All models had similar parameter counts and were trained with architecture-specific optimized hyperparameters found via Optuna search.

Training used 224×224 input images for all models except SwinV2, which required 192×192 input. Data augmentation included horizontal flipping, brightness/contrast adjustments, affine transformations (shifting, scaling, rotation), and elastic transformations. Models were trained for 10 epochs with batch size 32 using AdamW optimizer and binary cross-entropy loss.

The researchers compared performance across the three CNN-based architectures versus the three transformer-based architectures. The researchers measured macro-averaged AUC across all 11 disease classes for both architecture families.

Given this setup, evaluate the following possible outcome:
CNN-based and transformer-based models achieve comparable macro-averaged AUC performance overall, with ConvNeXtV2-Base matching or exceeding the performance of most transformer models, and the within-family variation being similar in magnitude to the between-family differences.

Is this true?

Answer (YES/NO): YES